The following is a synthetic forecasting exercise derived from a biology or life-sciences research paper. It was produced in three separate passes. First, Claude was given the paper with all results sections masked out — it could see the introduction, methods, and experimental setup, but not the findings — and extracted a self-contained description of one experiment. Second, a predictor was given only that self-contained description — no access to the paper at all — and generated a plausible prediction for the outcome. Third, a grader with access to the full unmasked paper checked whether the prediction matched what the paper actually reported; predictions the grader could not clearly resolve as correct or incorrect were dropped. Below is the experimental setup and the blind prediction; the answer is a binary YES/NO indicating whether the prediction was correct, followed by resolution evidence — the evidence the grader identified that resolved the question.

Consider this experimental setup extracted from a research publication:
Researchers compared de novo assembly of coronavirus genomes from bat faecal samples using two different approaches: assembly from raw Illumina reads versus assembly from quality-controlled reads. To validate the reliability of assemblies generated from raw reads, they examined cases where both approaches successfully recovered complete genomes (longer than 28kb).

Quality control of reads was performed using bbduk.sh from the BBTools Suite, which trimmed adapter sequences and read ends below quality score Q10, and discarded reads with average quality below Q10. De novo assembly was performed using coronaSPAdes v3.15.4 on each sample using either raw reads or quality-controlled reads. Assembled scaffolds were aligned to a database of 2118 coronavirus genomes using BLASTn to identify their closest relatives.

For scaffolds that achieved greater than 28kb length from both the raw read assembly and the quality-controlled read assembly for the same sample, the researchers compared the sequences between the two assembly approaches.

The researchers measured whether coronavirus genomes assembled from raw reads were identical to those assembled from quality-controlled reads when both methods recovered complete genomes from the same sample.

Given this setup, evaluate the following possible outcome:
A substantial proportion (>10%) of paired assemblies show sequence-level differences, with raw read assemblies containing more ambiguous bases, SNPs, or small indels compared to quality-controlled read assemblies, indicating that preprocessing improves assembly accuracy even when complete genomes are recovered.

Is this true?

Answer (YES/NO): NO